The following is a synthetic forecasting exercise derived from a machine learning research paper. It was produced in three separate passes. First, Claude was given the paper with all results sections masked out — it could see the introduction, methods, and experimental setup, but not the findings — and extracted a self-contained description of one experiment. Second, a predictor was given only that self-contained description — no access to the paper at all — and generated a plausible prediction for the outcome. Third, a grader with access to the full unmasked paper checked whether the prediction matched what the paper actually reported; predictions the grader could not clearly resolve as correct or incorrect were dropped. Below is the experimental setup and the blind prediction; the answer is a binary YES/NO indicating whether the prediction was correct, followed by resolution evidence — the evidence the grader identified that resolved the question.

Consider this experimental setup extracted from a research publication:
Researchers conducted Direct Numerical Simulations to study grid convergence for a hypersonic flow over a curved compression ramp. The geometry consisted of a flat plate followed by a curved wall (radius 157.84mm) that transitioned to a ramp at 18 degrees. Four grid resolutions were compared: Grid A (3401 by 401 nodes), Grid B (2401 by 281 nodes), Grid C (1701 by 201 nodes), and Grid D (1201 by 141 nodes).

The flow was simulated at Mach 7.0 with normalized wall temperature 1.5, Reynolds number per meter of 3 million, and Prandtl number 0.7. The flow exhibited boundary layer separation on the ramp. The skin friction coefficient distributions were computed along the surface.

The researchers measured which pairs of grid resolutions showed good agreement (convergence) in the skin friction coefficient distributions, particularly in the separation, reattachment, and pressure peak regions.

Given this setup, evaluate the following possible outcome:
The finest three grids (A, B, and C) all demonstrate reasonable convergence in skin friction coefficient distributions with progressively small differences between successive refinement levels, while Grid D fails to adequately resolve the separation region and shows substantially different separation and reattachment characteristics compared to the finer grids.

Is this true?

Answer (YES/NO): NO